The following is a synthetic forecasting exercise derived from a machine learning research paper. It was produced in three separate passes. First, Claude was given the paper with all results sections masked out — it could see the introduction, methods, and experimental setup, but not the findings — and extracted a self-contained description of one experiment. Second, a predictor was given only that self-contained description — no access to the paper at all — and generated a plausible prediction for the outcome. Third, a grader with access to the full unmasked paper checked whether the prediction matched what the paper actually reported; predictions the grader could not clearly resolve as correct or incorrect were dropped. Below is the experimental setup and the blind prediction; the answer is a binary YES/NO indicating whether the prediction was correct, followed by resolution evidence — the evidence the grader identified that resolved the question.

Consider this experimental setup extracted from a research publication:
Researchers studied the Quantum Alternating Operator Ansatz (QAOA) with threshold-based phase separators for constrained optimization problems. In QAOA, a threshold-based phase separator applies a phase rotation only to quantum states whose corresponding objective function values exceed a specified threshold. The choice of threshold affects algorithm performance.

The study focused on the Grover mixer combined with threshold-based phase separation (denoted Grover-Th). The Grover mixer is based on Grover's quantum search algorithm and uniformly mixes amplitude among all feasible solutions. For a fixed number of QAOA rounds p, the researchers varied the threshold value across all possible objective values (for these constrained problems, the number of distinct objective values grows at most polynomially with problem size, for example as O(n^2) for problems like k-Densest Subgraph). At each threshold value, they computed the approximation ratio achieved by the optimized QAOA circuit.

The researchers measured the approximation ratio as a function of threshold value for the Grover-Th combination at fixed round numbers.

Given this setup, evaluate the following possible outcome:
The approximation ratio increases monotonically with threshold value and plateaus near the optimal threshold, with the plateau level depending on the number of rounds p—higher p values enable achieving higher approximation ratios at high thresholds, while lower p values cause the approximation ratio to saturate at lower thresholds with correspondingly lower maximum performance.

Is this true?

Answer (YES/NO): NO